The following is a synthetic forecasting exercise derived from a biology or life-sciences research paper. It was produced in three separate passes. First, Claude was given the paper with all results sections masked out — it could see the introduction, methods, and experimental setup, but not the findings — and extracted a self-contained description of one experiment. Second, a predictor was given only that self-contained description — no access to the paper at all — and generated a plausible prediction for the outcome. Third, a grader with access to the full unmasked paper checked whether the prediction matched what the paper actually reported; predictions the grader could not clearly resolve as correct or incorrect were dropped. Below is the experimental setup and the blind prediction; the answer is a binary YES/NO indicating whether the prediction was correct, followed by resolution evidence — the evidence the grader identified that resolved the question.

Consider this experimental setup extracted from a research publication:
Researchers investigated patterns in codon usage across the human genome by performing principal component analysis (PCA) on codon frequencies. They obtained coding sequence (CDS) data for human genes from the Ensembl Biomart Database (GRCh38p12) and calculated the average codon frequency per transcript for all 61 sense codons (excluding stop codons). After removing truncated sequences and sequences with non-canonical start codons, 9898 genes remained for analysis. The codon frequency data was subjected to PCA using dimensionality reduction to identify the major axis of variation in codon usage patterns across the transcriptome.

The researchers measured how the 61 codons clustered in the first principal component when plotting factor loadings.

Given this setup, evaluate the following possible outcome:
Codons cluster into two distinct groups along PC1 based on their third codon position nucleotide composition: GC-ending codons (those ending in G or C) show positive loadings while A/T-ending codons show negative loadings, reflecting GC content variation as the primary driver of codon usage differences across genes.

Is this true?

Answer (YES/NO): YES